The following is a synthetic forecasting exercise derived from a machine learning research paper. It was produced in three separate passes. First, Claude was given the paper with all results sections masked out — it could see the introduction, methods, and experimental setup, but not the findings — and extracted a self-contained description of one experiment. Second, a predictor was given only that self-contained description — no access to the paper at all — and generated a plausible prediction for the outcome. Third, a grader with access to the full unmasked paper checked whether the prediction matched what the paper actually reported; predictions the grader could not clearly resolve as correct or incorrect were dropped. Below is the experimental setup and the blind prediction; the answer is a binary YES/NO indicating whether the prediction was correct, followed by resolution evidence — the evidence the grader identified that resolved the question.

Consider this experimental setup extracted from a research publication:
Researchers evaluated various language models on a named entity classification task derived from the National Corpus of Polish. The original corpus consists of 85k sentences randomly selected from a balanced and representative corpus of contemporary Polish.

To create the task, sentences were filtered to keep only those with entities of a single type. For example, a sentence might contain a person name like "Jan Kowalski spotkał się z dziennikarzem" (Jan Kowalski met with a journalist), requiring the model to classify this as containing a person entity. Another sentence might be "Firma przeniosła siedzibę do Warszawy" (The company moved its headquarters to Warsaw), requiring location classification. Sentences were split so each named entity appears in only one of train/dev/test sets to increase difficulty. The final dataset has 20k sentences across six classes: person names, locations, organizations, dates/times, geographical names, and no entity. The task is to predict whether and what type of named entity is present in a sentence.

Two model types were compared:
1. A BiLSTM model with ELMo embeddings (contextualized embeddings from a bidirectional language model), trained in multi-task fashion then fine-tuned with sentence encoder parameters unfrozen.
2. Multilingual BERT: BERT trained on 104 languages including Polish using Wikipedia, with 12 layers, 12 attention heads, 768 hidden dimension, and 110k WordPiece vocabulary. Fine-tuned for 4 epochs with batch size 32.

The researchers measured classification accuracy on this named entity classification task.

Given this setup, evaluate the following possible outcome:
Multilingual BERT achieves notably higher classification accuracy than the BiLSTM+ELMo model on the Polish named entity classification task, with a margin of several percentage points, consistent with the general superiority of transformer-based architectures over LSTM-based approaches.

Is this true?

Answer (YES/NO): NO